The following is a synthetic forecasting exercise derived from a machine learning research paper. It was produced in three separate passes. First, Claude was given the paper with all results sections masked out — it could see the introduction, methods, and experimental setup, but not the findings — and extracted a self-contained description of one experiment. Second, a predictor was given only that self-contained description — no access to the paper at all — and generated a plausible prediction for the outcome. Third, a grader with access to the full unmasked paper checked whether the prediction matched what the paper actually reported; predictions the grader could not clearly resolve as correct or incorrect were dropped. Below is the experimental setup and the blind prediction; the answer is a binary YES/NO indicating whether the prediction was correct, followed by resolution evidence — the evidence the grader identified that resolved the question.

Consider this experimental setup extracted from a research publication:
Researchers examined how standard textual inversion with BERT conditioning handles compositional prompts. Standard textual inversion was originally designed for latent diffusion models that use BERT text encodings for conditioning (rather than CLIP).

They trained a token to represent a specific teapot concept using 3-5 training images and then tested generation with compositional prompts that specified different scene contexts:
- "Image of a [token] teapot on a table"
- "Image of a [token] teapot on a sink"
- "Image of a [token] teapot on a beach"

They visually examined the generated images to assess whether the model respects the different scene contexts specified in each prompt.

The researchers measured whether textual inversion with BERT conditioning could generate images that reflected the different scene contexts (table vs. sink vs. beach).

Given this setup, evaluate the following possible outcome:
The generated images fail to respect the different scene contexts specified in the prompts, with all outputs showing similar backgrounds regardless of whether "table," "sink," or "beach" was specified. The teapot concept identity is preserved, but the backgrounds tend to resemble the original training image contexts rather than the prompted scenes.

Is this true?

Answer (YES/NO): NO